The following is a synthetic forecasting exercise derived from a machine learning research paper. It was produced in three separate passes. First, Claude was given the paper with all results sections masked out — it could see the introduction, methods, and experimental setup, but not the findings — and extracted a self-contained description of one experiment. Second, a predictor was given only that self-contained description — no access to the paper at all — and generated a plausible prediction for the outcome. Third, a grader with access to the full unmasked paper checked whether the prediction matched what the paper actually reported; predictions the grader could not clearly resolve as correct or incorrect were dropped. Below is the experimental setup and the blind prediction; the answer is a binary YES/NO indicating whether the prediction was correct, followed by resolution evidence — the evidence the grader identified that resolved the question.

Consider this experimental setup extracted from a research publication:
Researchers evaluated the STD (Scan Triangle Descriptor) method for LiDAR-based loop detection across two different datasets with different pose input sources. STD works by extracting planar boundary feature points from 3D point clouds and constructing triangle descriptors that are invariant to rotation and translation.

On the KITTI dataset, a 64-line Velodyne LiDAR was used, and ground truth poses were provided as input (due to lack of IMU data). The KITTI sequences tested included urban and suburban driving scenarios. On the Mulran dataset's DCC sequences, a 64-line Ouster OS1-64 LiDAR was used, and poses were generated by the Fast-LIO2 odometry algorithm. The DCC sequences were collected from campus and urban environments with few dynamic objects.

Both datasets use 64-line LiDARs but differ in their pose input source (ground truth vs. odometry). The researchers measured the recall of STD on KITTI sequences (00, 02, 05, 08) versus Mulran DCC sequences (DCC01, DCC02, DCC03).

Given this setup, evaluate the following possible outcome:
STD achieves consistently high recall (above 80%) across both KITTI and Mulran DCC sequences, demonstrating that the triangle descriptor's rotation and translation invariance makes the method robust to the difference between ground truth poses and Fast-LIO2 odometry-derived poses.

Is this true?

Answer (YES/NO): NO